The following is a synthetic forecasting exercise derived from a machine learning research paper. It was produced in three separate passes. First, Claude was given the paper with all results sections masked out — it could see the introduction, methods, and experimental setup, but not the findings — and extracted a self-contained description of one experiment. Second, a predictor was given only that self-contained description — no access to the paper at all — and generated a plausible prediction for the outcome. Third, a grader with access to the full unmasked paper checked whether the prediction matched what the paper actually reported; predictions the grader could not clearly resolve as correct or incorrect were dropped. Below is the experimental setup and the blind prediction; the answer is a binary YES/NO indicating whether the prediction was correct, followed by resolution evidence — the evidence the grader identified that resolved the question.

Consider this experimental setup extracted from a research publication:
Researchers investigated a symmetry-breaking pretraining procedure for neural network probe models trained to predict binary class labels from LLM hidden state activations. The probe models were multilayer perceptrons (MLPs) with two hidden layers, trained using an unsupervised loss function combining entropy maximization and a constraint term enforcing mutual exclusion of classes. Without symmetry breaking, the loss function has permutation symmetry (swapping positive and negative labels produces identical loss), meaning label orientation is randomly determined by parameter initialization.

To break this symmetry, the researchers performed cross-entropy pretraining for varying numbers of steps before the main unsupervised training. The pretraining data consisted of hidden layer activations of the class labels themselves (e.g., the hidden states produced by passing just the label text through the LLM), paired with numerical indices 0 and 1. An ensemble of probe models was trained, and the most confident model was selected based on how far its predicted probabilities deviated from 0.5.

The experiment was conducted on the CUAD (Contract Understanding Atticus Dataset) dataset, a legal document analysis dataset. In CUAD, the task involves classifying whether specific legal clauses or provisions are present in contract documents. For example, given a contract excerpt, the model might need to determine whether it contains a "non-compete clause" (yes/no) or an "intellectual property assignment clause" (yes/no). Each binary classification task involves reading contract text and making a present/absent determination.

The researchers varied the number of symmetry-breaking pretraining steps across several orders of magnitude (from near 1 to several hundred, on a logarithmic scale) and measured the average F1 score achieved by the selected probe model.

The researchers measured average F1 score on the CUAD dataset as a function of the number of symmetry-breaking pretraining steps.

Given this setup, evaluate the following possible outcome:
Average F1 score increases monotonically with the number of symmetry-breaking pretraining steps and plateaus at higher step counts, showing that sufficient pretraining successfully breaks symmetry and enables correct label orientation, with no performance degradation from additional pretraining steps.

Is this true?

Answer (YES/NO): NO